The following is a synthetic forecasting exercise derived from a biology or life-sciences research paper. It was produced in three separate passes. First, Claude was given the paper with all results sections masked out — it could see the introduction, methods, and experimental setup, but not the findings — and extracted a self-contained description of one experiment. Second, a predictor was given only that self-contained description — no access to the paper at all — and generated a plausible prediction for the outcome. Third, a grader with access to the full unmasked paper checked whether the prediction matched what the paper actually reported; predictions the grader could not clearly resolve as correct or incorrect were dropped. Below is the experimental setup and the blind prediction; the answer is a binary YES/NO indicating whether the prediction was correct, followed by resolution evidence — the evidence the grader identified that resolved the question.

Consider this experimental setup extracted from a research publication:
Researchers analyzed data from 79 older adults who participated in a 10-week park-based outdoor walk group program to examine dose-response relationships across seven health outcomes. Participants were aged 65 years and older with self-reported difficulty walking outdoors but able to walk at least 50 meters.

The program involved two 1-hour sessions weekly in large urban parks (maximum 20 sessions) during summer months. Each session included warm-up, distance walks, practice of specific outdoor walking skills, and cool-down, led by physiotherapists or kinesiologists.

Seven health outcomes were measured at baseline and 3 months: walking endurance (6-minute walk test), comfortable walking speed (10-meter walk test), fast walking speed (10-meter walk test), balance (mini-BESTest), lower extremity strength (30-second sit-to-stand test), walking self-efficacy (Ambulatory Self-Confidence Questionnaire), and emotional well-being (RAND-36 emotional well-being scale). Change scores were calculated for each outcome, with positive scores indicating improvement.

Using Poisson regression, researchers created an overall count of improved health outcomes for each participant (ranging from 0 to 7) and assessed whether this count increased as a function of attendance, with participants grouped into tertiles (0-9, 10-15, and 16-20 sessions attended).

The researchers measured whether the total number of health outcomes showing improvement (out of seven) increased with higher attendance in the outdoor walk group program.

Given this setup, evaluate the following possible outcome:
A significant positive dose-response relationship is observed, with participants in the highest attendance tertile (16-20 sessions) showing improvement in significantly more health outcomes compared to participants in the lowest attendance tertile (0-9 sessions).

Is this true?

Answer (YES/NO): NO